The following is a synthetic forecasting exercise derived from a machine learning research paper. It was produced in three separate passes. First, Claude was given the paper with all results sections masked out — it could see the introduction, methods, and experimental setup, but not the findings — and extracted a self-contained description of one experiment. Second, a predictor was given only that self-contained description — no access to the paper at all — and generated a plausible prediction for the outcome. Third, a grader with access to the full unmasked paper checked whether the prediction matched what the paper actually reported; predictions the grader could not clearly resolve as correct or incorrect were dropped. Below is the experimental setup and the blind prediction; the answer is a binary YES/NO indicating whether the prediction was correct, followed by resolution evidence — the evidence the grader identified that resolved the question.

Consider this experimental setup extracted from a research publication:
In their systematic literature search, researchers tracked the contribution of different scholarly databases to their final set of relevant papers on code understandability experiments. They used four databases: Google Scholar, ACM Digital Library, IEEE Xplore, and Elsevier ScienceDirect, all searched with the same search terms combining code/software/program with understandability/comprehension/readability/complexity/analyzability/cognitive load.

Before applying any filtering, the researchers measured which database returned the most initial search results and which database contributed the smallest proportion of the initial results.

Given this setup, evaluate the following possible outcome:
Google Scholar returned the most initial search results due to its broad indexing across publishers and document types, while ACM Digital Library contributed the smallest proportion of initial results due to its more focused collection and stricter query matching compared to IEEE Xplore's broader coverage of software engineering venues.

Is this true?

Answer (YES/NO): NO